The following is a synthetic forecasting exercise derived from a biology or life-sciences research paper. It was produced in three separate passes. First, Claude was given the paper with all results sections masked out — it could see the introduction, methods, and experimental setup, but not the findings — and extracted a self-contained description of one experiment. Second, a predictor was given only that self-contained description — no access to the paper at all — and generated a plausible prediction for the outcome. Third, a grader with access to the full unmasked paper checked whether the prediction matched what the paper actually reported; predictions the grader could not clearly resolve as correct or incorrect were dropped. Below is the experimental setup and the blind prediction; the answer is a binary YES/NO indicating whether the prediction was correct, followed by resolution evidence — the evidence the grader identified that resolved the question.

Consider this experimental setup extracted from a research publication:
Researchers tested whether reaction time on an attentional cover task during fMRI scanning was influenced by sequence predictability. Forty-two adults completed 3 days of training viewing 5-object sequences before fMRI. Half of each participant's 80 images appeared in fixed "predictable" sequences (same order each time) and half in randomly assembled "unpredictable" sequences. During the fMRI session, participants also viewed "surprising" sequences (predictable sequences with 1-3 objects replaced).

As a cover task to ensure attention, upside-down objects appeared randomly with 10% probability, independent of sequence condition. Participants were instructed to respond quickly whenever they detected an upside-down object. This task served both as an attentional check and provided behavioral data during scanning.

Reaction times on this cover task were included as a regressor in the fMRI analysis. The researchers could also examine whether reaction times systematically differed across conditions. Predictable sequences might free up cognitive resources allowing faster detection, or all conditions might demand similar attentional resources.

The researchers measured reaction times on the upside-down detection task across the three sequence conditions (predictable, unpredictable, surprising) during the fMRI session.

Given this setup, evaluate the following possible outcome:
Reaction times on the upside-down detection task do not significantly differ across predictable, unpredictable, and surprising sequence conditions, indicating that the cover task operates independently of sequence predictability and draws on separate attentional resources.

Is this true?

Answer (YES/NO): NO